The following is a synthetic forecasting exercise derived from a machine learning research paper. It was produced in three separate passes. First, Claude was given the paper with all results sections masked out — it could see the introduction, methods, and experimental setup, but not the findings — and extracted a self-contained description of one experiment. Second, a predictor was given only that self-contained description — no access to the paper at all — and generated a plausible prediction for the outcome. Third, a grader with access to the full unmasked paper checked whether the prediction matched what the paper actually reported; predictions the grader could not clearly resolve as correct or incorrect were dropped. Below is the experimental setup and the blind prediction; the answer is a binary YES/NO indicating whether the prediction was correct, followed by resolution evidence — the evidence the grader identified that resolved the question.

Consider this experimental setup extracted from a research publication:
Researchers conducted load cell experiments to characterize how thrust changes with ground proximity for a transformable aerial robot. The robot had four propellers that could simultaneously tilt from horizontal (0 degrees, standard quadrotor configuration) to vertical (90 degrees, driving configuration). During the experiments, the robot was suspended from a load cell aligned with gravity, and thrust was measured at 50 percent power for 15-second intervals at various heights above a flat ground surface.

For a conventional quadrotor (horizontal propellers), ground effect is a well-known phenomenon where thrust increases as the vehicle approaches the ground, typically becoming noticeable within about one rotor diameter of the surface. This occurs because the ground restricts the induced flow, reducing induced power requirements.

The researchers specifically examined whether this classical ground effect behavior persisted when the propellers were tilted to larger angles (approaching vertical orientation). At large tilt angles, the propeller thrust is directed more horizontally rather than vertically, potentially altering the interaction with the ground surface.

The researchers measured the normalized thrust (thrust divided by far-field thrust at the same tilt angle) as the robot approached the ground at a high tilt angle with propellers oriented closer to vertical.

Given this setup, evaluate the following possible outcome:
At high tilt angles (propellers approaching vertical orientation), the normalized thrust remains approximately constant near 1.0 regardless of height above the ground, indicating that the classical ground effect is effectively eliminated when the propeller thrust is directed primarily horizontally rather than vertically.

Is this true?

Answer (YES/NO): NO